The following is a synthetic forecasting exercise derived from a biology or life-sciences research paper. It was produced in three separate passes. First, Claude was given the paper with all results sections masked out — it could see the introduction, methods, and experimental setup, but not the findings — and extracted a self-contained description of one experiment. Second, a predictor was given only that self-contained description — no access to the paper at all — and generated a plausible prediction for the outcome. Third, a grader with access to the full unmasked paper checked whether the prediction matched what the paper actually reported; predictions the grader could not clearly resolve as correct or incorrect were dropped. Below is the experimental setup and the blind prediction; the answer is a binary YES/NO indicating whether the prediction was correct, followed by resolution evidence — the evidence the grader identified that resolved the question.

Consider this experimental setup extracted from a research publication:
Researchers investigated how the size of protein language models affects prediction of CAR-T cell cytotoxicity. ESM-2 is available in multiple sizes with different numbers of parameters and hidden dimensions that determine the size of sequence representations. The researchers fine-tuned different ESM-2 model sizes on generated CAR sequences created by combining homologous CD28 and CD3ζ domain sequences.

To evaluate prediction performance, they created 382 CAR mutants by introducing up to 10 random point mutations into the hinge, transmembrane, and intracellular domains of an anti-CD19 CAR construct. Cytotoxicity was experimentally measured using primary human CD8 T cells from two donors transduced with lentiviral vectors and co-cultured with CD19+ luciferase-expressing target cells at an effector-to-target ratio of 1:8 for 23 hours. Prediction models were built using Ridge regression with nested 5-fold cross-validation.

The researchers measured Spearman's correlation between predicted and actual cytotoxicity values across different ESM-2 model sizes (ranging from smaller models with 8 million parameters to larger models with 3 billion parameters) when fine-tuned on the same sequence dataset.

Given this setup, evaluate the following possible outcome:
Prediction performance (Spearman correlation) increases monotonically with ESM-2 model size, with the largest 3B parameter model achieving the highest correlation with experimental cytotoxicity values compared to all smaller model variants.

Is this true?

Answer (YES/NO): NO